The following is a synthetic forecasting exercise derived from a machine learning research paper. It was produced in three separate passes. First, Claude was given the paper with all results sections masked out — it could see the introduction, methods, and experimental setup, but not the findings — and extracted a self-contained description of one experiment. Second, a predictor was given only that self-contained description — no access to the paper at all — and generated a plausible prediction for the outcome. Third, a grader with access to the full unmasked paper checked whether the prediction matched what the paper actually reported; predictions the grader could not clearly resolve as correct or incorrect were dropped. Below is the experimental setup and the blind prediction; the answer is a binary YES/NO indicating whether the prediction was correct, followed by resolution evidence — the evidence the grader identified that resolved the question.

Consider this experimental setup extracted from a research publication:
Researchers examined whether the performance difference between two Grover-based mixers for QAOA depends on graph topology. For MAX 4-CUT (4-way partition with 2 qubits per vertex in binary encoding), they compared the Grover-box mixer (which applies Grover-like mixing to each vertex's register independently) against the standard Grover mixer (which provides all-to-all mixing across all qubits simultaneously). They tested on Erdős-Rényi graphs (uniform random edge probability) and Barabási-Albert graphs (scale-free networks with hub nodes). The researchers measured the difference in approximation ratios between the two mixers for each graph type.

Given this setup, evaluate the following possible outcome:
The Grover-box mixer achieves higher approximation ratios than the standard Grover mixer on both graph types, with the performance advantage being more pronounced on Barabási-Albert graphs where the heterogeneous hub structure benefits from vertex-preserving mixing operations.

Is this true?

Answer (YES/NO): NO